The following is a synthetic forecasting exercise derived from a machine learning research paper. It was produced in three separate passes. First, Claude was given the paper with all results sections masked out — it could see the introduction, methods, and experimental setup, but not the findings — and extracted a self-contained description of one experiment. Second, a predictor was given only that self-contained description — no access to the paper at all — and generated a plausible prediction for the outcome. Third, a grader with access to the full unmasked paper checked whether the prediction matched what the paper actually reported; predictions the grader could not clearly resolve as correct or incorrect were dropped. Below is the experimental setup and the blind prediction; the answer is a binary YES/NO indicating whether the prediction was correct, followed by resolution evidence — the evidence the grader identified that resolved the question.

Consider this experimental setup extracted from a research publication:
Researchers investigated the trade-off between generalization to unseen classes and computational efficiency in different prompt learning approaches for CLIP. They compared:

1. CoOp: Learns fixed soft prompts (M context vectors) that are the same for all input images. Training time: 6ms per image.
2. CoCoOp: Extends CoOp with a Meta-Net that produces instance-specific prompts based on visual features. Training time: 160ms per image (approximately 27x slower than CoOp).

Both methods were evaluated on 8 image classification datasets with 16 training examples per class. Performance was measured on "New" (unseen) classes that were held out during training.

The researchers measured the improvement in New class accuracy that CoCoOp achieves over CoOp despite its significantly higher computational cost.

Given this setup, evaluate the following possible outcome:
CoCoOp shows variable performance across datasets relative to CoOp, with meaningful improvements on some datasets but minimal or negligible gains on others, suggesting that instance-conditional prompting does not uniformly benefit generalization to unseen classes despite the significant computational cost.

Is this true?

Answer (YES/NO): YES